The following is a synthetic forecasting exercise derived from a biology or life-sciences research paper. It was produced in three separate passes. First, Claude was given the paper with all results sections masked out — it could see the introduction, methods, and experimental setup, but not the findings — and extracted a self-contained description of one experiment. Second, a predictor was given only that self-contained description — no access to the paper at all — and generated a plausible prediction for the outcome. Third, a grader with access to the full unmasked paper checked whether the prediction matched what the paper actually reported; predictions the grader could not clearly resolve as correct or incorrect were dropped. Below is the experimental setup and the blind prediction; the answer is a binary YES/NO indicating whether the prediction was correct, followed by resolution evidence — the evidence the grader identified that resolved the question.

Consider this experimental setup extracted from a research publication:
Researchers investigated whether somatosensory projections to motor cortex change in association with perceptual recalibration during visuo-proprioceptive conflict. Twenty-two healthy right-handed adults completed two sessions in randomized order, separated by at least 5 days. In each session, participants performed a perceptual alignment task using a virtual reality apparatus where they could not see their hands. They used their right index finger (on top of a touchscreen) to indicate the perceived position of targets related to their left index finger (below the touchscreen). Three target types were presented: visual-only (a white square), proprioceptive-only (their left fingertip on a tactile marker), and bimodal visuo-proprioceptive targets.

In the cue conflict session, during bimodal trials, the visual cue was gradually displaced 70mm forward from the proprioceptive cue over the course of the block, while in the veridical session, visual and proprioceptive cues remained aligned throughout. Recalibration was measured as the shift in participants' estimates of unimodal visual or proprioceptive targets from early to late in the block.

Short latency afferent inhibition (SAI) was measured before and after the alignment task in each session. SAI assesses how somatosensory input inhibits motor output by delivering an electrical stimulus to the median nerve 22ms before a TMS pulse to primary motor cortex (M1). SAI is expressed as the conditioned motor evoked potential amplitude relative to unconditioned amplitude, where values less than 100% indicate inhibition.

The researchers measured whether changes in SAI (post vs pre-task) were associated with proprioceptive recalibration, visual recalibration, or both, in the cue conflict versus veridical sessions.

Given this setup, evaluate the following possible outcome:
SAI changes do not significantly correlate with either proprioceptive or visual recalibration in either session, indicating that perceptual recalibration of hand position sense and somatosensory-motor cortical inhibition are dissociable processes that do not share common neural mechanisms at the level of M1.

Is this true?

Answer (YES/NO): NO